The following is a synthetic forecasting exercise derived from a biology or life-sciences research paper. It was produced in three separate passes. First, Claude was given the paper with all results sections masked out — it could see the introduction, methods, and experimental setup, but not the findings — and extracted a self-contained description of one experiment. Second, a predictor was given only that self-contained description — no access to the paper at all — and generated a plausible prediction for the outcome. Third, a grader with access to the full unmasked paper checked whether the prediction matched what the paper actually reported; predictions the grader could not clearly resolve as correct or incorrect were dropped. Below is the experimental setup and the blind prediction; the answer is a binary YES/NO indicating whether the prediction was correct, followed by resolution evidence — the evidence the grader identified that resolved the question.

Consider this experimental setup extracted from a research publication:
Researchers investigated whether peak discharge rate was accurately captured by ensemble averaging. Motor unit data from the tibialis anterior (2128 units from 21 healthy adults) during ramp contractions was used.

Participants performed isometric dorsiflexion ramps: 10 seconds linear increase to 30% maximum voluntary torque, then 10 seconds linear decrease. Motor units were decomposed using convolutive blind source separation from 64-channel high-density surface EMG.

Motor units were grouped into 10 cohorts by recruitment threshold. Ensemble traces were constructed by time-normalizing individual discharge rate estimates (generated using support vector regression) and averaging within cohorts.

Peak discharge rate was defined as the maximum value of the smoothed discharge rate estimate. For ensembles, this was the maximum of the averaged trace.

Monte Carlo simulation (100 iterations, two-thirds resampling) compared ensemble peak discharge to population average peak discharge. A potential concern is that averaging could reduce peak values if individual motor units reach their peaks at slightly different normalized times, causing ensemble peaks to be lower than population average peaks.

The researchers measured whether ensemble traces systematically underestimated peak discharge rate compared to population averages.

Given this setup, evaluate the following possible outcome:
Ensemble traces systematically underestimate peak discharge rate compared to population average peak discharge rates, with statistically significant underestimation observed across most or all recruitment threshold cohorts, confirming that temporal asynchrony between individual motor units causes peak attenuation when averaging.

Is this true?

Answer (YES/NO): YES